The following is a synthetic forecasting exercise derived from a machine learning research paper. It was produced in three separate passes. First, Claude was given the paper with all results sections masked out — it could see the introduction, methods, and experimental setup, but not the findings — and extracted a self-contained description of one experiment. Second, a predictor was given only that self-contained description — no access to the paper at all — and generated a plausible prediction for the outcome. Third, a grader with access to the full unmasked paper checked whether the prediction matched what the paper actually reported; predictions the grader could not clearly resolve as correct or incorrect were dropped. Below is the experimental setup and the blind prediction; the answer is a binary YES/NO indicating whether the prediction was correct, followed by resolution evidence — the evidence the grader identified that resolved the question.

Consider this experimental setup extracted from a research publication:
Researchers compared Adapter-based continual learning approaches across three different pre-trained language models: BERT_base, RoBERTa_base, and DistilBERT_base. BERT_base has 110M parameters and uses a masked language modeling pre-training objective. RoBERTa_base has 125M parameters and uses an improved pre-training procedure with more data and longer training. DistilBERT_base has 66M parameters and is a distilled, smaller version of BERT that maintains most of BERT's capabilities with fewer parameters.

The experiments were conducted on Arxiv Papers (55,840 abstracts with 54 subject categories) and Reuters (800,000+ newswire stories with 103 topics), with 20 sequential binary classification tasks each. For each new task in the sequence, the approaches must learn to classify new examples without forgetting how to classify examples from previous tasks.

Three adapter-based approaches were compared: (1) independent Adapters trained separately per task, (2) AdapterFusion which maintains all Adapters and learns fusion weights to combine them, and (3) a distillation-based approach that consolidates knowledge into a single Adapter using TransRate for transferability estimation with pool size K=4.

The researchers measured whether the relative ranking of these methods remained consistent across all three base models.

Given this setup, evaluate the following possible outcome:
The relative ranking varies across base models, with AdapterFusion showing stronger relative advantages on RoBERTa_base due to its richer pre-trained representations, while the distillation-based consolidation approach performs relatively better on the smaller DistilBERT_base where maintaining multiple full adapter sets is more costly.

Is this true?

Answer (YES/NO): NO